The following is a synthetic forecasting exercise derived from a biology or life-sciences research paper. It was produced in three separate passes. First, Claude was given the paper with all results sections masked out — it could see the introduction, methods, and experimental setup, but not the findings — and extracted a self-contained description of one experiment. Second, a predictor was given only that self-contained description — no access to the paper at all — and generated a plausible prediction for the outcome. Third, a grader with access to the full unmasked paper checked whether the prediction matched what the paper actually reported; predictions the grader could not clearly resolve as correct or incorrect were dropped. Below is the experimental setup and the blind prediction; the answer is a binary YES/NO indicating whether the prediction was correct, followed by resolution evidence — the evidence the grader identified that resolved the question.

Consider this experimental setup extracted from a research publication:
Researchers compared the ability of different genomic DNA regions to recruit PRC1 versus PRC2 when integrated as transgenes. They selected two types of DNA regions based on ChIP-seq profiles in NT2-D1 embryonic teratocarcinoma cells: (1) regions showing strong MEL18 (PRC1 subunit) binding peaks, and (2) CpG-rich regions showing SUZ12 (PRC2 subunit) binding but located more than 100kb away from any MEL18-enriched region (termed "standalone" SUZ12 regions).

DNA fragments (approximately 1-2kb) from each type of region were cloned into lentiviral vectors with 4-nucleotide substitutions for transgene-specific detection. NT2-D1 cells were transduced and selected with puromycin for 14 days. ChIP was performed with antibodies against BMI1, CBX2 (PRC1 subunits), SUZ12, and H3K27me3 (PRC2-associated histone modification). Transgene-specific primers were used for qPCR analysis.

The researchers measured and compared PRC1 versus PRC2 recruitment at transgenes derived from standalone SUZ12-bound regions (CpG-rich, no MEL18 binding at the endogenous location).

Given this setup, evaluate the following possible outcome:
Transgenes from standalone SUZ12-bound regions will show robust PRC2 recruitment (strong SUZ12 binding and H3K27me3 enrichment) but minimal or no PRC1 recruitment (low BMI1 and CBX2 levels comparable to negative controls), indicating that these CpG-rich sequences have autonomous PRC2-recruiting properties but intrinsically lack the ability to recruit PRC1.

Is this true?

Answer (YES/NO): YES